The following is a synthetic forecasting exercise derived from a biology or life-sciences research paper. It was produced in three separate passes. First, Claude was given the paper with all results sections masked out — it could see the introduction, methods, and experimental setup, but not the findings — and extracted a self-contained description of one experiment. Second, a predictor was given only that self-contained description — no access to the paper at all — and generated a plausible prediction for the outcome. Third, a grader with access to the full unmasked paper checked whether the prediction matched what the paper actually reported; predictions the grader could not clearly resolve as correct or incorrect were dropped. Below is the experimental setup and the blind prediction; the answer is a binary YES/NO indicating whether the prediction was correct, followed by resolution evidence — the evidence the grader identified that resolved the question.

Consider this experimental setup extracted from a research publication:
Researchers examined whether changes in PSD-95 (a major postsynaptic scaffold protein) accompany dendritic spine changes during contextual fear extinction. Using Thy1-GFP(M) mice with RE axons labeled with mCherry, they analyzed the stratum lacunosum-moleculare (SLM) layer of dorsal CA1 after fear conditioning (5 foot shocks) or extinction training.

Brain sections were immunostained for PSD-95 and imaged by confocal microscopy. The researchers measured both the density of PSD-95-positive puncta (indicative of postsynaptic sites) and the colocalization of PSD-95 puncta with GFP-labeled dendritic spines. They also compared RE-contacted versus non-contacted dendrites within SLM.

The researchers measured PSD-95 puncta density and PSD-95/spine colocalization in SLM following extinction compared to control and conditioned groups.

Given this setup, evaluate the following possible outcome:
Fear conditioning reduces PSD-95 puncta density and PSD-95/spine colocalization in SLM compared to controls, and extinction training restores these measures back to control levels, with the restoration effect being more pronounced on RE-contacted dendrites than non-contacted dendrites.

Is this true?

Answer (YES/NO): NO